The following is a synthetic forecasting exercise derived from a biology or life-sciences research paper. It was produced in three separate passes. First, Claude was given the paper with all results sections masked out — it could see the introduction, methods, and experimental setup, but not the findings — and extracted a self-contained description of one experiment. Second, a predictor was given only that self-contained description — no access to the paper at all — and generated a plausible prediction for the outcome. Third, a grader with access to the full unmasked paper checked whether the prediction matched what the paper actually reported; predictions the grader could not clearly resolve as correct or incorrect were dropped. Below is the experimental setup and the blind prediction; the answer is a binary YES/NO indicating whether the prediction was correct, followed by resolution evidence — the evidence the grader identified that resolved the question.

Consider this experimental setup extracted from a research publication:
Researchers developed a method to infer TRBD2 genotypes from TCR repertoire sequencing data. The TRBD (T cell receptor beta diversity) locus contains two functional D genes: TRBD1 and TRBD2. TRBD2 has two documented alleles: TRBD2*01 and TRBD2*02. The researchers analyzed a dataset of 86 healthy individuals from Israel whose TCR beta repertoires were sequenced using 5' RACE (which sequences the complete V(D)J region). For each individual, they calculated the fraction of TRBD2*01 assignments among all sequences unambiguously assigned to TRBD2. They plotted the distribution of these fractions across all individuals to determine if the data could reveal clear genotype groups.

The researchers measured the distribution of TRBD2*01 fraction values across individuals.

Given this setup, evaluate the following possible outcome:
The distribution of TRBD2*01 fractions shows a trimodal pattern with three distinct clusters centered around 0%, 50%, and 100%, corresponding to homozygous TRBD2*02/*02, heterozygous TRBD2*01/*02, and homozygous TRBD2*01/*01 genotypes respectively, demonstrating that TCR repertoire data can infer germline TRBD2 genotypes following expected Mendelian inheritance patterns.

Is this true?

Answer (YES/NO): NO